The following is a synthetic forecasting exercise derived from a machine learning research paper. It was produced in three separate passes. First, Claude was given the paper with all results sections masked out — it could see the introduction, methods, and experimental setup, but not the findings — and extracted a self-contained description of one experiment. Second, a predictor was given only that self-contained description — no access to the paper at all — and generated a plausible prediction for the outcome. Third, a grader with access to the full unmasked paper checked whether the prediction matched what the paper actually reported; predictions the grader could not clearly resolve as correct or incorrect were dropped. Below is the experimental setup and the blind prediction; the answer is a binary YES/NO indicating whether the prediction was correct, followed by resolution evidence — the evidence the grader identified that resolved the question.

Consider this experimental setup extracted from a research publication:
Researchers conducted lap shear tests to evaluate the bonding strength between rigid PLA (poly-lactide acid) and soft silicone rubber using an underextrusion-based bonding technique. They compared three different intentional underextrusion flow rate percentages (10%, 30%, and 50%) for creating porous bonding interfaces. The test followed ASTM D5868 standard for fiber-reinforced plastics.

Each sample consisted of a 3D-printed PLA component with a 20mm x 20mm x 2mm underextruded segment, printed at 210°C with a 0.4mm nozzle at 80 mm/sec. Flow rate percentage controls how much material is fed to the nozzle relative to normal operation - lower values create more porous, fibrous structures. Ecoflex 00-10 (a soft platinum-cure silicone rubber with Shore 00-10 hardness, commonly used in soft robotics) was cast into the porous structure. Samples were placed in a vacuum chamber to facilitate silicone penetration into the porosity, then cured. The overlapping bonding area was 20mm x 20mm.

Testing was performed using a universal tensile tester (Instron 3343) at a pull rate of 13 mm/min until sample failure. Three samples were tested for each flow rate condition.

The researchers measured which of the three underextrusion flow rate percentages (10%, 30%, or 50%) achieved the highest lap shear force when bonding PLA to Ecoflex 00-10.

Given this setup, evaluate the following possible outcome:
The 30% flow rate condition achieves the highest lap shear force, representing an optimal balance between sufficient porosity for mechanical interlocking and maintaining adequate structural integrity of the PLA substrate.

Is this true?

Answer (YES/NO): YES